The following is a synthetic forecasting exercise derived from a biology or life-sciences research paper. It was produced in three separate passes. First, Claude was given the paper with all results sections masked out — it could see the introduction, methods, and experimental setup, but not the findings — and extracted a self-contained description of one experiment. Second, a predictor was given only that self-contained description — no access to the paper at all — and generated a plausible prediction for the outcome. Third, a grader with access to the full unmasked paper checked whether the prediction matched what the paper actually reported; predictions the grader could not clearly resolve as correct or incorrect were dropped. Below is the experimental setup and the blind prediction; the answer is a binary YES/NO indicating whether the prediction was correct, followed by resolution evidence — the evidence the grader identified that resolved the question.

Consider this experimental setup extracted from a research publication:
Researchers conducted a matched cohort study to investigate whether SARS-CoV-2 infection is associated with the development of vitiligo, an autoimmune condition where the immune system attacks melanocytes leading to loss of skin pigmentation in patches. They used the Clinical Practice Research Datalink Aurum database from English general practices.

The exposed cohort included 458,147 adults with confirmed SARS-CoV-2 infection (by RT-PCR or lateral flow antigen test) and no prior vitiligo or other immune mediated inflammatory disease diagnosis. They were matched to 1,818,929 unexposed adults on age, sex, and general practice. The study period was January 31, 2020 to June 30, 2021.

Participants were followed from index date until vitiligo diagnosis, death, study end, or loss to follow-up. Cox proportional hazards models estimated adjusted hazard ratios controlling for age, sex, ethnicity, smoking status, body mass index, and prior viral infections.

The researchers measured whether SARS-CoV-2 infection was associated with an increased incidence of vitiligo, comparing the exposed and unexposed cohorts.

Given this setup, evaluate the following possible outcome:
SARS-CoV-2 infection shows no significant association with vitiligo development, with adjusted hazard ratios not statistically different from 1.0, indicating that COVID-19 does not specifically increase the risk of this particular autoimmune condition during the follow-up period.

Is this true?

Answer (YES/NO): YES